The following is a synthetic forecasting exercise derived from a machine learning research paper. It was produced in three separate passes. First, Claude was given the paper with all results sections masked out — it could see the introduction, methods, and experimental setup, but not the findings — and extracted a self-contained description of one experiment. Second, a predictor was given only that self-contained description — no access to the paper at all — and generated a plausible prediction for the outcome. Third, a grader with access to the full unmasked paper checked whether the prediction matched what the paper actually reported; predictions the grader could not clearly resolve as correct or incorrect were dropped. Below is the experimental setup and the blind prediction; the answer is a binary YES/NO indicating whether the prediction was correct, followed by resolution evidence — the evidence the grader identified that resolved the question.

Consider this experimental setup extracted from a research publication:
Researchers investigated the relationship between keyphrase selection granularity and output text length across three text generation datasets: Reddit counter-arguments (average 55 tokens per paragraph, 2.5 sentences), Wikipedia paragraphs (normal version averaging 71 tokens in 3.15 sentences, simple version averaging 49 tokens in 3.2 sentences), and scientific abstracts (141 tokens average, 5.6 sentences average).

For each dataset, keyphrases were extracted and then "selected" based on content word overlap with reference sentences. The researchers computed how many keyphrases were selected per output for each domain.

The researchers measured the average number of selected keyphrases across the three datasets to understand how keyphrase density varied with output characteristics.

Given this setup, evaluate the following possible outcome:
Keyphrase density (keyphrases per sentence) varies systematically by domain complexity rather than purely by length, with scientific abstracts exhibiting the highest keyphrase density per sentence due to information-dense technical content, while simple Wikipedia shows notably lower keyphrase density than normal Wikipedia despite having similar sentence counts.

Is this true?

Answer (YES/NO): NO